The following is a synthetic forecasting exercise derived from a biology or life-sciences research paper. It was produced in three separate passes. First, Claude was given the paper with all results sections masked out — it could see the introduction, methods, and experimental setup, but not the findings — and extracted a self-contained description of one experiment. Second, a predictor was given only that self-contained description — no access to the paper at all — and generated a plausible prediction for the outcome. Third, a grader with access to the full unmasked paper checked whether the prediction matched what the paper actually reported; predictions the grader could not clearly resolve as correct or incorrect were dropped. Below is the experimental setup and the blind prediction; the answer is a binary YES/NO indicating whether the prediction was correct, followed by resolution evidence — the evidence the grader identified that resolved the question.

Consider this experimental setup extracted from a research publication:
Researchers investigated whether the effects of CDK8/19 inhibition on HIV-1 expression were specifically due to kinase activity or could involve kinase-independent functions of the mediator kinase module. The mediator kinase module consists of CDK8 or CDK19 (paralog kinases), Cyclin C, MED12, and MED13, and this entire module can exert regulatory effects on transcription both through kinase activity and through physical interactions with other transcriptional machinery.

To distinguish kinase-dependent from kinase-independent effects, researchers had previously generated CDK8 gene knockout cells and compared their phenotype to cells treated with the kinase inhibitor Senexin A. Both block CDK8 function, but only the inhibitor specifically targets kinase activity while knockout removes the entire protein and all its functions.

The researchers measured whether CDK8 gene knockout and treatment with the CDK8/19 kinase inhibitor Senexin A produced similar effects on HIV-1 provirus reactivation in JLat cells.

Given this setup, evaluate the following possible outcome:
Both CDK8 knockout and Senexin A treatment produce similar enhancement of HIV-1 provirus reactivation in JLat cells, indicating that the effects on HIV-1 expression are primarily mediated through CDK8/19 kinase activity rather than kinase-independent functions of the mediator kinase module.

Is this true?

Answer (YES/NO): NO